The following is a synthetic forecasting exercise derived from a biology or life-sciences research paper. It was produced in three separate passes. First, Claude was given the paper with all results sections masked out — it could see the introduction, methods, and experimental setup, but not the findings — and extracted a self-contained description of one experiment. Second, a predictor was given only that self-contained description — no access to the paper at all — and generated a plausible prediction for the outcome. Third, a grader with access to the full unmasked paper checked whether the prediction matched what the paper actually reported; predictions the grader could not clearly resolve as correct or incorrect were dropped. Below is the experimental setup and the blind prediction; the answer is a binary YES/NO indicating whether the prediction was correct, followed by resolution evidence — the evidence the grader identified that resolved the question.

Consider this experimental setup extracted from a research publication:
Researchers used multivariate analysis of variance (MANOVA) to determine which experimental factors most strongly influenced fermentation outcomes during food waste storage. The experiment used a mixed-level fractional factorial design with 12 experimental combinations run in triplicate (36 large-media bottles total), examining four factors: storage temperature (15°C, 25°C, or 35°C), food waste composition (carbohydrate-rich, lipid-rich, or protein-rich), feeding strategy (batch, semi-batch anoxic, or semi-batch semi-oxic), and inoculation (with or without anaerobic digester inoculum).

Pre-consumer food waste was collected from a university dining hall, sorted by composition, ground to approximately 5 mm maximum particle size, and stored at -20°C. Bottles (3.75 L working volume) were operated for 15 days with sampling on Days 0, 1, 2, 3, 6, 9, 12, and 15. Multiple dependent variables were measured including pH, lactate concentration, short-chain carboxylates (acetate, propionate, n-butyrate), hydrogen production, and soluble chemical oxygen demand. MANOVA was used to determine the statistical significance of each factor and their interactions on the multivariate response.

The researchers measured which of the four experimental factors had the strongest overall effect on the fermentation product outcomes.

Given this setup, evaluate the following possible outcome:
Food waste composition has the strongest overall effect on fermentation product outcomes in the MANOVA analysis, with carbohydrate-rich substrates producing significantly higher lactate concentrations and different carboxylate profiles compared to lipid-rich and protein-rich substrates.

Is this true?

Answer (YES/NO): YES